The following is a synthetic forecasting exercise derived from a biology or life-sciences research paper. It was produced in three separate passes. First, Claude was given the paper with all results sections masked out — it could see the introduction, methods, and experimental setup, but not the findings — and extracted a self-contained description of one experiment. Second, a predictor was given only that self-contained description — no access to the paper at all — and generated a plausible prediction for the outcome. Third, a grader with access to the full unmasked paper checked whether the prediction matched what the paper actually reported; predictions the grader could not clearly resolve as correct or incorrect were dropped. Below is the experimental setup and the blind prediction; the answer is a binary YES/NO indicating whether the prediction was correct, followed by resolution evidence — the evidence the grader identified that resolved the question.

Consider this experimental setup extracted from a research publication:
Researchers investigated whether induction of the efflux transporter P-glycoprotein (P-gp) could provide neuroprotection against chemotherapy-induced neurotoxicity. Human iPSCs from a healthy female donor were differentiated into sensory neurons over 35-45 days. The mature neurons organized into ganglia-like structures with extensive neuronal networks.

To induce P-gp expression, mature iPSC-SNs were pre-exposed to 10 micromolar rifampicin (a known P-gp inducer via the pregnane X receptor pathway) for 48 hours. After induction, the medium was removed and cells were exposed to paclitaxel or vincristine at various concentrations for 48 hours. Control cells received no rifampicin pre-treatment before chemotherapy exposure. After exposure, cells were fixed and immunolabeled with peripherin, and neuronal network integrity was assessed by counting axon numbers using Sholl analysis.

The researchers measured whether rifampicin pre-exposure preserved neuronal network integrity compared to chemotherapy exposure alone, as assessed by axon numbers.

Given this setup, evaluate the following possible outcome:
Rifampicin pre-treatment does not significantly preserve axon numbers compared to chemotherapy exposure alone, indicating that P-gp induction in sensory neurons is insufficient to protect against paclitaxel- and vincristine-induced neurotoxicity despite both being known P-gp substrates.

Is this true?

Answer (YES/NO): NO